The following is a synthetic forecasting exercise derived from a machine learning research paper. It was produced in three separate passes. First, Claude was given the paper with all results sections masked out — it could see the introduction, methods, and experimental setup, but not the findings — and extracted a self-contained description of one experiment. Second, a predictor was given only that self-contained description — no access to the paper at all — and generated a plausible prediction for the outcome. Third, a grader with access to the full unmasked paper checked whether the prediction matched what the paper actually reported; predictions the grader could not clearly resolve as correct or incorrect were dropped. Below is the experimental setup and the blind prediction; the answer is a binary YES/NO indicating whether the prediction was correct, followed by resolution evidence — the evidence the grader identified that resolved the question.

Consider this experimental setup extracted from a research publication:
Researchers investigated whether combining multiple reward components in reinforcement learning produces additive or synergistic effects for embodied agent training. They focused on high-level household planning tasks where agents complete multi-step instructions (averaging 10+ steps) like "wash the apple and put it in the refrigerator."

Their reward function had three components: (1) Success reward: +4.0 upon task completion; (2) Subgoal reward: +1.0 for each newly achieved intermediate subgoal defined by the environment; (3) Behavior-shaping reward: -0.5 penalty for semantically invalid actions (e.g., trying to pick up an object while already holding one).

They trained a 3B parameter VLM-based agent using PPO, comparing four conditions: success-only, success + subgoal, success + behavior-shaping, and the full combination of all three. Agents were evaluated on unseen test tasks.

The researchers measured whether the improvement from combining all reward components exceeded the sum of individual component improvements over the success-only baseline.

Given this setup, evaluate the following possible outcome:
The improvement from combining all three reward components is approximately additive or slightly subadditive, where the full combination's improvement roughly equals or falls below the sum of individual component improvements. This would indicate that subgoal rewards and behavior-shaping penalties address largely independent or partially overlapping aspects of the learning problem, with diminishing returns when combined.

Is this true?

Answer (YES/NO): NO